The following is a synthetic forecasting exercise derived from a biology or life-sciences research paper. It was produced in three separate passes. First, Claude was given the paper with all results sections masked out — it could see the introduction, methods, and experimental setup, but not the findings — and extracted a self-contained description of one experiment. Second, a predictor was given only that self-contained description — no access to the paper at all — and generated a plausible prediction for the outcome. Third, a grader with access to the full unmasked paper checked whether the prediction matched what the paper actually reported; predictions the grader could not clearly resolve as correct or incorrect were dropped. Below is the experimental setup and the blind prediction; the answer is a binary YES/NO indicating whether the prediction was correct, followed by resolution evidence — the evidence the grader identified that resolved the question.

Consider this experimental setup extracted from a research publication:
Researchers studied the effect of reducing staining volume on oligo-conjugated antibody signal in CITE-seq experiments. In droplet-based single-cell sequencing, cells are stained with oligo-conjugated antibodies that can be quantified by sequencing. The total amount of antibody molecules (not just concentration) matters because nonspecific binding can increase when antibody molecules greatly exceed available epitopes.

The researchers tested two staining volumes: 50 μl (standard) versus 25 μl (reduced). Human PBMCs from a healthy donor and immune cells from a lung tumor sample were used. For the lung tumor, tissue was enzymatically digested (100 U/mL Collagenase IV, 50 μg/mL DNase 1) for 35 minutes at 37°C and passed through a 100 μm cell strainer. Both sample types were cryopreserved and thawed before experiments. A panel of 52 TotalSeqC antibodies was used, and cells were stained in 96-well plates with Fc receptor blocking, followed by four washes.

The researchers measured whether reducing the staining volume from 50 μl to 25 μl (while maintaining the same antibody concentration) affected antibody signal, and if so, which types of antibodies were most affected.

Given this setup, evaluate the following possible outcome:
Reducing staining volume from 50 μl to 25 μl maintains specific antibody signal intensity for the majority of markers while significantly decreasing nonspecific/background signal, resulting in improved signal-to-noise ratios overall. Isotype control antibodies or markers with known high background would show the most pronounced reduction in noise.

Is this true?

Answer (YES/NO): NO